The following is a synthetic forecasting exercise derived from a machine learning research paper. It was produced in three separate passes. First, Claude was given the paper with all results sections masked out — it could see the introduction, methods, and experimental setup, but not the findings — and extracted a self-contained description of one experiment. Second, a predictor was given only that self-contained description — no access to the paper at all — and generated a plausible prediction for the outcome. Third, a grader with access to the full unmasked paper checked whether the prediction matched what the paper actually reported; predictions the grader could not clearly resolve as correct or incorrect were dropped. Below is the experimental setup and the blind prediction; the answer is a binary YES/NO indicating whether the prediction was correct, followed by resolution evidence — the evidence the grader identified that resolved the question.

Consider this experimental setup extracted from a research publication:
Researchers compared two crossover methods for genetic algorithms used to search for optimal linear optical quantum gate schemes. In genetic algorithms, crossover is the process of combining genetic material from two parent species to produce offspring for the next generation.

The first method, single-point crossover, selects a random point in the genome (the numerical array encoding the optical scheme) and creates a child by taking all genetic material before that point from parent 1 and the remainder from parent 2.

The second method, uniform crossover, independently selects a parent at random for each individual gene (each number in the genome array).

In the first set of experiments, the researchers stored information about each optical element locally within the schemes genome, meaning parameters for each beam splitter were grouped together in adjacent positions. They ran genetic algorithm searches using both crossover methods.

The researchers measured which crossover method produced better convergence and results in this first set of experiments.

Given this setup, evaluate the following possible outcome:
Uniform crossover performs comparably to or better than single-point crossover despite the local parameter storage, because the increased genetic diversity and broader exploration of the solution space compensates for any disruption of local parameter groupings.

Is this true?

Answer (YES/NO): NO